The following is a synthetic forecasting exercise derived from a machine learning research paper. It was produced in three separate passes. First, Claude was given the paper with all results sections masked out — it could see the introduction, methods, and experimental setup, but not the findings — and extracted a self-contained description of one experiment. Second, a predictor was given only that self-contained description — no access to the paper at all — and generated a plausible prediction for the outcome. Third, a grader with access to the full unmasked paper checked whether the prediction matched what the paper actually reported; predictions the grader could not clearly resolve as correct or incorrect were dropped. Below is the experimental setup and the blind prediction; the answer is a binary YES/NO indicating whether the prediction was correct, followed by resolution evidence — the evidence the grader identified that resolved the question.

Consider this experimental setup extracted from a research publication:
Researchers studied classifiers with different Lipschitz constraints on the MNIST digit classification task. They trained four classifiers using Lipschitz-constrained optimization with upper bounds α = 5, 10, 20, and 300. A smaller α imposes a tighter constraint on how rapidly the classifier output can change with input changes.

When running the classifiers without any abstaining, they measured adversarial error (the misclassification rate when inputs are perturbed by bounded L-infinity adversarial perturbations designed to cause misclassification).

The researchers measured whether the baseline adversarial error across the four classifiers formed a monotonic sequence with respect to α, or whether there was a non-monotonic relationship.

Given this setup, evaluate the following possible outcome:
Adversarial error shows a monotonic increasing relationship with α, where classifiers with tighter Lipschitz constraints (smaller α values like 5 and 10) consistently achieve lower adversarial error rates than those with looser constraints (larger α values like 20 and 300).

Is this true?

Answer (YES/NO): YES